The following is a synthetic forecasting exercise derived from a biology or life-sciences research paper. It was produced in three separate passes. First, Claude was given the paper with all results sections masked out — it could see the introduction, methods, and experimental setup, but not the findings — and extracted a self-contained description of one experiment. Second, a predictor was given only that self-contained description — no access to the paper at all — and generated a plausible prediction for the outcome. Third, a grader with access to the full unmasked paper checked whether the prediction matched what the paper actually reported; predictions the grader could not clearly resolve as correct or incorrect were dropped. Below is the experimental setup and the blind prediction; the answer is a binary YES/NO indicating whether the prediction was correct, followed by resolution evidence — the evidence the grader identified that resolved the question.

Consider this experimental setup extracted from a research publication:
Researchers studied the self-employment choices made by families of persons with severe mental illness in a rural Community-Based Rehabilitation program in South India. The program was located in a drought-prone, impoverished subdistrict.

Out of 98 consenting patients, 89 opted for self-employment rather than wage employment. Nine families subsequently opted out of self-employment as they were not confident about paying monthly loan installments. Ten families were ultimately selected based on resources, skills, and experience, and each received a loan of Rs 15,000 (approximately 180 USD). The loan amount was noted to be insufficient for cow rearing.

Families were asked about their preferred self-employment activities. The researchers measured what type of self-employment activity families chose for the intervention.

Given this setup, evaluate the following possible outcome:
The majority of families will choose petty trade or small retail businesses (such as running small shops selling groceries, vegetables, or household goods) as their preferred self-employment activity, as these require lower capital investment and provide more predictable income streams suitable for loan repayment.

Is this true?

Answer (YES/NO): NO